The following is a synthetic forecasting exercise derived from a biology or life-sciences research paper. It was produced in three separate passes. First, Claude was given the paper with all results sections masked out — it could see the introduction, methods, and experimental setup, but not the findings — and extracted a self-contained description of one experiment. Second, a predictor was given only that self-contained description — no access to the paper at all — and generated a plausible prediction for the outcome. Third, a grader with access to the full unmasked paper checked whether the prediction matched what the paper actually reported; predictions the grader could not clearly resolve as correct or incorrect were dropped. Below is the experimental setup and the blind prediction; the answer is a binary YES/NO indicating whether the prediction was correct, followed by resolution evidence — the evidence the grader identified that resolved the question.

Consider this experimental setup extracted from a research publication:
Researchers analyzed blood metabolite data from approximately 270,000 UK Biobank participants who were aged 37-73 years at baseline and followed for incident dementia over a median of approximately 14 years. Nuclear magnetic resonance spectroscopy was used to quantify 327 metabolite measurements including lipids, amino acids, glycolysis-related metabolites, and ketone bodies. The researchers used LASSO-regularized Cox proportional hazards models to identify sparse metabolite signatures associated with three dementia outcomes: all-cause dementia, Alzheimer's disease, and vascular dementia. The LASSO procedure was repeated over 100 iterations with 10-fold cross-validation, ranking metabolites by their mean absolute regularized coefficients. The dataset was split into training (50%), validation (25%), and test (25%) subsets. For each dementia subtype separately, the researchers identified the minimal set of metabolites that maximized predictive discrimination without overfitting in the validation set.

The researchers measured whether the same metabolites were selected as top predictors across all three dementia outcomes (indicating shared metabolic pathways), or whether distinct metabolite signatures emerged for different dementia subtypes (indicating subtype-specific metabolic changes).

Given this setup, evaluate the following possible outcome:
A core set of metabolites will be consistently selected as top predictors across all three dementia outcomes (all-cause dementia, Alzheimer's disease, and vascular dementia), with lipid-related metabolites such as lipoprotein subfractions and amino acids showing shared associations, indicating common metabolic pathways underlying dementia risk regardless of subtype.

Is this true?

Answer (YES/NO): NO